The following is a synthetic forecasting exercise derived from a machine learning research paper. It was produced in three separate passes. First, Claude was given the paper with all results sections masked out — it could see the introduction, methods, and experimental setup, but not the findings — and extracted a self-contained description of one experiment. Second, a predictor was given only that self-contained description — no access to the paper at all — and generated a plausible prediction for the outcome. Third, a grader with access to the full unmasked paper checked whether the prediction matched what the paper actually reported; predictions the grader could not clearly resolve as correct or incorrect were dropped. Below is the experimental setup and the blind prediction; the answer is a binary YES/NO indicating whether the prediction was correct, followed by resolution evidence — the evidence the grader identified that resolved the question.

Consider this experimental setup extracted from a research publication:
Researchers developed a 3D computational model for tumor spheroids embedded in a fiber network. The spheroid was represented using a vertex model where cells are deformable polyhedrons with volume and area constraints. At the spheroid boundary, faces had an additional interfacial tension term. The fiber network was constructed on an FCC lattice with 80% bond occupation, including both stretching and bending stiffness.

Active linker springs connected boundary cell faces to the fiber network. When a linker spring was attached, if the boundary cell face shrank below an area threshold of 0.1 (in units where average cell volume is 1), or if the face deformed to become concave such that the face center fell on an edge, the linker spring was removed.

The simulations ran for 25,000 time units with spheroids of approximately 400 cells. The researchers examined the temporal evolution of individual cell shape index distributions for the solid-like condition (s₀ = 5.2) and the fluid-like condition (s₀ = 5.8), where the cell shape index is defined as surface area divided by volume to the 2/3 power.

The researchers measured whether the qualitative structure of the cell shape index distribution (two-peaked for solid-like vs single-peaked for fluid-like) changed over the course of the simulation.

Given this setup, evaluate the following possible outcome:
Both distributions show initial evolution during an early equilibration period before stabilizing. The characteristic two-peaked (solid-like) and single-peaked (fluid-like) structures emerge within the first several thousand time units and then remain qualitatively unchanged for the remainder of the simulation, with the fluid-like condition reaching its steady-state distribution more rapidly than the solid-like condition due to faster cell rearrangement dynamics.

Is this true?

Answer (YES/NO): NO